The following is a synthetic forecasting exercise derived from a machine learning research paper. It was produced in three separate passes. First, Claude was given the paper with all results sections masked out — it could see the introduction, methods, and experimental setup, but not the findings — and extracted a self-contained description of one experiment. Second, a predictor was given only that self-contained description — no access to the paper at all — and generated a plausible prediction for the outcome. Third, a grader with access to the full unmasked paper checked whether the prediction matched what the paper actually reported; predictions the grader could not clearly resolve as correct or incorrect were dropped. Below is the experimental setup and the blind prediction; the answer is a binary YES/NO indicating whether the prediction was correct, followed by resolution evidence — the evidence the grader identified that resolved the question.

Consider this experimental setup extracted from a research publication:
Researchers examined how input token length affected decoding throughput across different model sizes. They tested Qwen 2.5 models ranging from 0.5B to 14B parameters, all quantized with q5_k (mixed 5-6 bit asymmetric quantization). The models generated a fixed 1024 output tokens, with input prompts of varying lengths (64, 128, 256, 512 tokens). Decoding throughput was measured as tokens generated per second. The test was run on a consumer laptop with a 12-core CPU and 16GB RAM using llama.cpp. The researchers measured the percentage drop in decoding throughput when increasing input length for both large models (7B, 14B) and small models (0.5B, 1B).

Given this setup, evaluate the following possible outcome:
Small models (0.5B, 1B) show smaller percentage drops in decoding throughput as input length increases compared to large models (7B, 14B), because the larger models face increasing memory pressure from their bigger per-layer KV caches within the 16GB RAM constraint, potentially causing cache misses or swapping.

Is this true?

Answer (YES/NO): NO